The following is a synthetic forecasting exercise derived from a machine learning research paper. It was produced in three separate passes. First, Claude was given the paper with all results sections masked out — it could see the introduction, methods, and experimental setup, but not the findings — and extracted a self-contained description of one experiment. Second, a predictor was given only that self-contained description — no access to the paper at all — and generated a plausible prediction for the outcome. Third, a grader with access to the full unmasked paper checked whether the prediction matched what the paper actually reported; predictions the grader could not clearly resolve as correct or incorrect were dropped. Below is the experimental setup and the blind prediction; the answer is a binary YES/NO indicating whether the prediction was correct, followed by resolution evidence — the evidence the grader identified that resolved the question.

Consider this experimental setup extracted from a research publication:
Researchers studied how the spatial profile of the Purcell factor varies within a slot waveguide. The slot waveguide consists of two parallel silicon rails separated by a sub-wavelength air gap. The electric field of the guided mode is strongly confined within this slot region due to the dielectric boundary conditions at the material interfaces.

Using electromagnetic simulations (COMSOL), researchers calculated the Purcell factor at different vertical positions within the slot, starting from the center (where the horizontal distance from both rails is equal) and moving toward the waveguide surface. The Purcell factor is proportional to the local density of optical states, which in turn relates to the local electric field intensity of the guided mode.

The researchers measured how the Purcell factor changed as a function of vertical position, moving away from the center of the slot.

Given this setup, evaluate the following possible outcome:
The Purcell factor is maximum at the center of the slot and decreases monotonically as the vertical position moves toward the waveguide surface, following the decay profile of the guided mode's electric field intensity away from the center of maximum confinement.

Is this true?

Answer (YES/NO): YES